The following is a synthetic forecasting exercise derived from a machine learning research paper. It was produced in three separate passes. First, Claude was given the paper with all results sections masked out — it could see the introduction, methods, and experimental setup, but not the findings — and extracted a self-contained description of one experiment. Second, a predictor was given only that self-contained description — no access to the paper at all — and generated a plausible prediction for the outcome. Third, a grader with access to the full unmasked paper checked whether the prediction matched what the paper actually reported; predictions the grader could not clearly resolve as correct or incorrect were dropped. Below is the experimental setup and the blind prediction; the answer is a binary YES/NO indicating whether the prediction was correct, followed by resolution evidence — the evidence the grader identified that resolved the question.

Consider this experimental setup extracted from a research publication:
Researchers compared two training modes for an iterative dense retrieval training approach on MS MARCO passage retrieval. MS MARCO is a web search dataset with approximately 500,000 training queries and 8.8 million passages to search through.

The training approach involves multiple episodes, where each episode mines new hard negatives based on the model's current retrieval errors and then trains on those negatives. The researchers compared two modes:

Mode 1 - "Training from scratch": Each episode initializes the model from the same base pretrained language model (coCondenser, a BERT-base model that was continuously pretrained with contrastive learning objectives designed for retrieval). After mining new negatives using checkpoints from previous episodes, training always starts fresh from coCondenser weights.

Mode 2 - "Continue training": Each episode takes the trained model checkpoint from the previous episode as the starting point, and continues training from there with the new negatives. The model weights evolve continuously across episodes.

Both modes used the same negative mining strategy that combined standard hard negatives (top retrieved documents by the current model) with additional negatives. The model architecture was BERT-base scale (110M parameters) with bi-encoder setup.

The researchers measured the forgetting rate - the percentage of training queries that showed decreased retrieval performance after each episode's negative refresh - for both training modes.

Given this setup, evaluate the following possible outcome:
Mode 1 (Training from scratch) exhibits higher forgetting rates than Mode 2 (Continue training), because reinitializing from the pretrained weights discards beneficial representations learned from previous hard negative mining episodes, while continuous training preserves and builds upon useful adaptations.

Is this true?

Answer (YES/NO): YES